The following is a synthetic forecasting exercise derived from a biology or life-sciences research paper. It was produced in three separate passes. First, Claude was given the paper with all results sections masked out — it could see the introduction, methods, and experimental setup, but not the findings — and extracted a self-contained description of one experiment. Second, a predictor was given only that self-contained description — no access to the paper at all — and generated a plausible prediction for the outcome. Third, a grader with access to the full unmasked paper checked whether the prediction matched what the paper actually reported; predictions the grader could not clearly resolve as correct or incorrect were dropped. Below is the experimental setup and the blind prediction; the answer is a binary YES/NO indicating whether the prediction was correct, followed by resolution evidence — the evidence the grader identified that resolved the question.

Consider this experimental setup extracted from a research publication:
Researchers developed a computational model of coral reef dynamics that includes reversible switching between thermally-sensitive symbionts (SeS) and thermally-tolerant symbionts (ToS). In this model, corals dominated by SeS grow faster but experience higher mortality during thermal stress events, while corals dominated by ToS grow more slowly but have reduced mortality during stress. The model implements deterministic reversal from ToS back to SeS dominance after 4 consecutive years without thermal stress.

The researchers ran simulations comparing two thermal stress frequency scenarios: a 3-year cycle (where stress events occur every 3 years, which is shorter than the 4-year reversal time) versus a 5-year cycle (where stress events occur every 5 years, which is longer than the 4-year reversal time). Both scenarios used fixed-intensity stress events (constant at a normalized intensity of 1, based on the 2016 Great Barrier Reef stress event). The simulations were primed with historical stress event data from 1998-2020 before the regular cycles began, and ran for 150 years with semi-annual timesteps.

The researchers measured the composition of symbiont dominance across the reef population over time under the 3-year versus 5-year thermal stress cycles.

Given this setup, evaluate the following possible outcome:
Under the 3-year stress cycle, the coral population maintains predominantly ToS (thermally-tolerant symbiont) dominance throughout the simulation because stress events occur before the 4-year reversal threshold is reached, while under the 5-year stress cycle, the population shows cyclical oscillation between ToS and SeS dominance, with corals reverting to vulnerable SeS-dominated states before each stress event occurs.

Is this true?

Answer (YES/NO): YES